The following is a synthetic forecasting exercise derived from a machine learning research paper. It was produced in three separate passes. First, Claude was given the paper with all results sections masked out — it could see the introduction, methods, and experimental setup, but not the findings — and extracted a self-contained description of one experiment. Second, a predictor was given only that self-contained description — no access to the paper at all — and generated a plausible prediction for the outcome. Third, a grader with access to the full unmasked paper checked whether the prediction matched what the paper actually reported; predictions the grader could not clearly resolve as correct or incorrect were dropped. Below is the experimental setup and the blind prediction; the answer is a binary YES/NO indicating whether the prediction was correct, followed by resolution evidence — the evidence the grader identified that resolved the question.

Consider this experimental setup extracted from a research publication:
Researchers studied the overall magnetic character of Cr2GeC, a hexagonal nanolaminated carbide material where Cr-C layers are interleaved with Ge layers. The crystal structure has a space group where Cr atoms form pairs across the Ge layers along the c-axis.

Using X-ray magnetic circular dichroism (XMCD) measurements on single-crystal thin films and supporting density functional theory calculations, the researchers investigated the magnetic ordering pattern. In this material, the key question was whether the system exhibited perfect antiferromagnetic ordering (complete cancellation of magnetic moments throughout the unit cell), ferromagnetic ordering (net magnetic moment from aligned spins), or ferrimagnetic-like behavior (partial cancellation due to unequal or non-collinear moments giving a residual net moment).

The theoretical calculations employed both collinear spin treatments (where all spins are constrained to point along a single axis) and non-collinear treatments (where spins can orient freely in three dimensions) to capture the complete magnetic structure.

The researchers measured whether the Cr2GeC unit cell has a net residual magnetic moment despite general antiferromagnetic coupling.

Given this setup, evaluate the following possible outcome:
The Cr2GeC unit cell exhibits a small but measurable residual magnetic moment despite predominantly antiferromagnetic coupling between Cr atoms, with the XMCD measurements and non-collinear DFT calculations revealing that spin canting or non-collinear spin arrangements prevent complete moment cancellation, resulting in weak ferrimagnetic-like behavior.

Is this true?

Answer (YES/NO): YES